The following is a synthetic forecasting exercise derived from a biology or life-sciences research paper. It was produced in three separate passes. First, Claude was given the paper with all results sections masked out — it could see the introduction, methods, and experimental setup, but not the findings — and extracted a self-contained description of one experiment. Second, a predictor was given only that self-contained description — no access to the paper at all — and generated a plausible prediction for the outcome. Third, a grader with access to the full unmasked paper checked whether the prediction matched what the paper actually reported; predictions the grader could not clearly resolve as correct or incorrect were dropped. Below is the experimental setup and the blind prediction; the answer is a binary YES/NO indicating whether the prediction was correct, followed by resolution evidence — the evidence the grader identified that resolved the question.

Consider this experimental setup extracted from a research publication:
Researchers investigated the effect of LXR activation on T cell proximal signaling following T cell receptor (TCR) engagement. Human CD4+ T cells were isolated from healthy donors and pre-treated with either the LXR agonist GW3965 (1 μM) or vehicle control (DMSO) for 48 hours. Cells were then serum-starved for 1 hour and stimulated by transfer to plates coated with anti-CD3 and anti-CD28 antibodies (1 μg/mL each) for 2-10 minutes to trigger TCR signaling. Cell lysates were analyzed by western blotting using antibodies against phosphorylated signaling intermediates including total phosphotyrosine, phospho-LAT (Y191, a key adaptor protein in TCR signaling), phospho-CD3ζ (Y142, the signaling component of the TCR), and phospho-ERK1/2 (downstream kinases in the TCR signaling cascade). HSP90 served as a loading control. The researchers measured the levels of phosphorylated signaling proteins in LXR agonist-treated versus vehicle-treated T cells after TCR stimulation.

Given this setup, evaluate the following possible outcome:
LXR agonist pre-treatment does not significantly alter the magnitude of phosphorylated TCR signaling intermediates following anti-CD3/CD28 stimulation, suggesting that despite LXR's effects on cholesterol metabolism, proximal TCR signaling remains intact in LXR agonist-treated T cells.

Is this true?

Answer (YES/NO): NO